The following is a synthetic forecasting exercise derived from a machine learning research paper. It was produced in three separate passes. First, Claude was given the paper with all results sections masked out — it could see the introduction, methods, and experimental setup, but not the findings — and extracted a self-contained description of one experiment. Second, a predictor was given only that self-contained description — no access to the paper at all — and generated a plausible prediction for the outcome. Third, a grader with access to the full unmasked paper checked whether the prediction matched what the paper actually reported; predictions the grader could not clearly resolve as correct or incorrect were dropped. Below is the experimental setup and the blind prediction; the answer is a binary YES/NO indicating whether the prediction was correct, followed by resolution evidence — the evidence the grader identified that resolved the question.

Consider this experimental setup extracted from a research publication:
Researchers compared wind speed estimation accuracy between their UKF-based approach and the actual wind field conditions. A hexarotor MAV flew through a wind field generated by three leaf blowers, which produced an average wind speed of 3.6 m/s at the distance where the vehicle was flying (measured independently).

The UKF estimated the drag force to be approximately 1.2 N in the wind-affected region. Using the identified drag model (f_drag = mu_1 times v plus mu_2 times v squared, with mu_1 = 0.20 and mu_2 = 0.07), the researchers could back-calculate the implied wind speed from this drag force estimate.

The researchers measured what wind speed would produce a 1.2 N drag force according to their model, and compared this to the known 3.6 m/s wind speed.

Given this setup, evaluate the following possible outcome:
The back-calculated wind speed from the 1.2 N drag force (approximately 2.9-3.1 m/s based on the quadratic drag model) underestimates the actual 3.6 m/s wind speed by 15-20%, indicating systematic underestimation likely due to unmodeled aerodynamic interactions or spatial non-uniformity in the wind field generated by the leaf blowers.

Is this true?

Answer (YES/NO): YES